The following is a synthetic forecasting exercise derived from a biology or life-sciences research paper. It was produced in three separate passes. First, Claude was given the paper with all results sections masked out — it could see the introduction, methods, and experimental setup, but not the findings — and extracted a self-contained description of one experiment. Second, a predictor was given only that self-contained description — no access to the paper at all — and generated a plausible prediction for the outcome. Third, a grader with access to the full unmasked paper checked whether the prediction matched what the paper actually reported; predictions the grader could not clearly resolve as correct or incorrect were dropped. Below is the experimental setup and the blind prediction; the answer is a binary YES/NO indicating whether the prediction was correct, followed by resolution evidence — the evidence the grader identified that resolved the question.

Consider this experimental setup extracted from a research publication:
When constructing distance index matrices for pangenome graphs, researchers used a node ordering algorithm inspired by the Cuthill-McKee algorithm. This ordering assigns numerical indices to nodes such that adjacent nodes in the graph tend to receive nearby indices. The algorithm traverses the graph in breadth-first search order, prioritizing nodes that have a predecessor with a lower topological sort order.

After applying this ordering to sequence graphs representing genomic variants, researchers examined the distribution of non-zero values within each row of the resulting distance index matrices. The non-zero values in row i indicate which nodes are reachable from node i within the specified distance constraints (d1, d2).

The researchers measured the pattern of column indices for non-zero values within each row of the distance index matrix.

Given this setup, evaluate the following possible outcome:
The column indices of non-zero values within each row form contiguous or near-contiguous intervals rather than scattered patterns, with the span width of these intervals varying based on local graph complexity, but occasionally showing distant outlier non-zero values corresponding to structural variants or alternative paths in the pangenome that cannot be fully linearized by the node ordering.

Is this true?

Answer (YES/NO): NO